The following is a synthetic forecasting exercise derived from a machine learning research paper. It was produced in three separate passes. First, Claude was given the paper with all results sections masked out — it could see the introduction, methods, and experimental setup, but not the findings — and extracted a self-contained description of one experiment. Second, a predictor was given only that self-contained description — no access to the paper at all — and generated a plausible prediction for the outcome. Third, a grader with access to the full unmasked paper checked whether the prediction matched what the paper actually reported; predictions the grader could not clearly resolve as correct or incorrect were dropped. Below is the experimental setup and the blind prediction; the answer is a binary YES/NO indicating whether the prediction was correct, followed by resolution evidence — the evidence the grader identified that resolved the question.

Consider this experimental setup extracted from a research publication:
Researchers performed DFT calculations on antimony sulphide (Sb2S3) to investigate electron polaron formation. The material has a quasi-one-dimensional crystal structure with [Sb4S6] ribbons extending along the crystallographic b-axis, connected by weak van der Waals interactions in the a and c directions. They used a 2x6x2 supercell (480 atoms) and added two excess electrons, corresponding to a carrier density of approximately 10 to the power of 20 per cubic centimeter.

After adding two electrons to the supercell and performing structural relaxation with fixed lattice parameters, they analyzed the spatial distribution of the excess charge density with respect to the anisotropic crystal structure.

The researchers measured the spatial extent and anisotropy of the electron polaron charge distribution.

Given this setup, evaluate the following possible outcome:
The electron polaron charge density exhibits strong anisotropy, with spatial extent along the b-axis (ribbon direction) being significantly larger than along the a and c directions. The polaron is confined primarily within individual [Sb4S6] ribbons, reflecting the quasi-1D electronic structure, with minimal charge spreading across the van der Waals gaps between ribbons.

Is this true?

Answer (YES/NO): NO